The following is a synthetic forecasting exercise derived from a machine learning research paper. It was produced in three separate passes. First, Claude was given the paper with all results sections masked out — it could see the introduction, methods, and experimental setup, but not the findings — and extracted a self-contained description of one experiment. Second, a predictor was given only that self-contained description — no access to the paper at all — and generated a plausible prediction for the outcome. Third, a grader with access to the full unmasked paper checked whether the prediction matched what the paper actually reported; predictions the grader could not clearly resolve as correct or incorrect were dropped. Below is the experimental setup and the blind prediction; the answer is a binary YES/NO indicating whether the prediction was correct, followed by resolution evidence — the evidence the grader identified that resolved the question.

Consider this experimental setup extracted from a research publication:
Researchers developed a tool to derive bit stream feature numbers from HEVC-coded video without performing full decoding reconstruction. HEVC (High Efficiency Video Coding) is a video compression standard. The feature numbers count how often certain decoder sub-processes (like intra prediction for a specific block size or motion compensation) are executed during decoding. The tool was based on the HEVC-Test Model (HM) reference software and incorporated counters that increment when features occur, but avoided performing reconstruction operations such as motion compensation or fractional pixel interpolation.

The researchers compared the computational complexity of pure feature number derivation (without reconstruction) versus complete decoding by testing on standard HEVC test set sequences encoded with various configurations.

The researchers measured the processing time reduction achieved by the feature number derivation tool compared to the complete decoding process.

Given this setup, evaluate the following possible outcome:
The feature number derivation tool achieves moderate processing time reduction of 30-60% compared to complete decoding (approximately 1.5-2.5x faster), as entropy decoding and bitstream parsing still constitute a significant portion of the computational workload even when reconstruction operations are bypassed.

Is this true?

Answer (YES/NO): NO